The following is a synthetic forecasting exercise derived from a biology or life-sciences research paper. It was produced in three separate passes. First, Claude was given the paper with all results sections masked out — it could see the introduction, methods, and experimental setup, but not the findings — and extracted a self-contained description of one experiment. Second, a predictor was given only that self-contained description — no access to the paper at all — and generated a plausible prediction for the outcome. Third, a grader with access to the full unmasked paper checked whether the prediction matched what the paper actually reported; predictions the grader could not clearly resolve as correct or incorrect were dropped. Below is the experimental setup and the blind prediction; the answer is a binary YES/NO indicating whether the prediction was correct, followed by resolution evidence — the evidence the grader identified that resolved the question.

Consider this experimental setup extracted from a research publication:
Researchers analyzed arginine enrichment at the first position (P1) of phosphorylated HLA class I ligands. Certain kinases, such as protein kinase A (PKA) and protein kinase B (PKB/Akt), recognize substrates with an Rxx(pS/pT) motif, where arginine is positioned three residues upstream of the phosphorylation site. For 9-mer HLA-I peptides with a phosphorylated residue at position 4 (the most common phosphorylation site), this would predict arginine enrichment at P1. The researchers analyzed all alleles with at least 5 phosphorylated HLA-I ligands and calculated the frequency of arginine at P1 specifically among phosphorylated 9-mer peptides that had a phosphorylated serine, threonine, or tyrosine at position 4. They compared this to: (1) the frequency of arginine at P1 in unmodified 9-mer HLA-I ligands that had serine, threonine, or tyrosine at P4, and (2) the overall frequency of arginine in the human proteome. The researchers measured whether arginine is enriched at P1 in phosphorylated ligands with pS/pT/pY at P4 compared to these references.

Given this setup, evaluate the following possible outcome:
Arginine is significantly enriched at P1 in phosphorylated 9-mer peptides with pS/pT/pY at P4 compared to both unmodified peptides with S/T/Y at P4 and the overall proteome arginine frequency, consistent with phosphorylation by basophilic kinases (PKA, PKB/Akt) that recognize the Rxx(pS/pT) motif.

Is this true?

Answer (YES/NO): YES